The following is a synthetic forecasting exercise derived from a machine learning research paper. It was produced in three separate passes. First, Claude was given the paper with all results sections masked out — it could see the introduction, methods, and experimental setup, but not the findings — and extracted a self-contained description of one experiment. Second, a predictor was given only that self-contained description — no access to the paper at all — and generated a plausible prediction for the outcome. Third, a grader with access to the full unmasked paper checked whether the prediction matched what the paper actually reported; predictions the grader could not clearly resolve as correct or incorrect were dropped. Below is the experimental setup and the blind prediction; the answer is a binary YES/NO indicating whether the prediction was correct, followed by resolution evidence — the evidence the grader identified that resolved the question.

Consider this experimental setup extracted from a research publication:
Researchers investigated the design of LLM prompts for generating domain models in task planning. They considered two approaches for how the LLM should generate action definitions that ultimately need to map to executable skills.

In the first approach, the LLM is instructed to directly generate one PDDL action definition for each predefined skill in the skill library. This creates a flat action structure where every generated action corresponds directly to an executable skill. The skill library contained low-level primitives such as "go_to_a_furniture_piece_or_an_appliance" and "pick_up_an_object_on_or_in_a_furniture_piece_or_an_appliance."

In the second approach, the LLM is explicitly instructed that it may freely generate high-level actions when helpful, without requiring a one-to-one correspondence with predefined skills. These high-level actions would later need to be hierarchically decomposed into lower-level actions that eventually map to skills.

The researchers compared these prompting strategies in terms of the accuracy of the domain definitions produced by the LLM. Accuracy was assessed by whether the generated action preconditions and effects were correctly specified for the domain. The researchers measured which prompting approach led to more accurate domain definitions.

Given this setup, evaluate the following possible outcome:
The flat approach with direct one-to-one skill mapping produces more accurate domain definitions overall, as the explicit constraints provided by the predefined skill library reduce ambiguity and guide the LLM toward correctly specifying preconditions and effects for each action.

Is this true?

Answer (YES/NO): NO